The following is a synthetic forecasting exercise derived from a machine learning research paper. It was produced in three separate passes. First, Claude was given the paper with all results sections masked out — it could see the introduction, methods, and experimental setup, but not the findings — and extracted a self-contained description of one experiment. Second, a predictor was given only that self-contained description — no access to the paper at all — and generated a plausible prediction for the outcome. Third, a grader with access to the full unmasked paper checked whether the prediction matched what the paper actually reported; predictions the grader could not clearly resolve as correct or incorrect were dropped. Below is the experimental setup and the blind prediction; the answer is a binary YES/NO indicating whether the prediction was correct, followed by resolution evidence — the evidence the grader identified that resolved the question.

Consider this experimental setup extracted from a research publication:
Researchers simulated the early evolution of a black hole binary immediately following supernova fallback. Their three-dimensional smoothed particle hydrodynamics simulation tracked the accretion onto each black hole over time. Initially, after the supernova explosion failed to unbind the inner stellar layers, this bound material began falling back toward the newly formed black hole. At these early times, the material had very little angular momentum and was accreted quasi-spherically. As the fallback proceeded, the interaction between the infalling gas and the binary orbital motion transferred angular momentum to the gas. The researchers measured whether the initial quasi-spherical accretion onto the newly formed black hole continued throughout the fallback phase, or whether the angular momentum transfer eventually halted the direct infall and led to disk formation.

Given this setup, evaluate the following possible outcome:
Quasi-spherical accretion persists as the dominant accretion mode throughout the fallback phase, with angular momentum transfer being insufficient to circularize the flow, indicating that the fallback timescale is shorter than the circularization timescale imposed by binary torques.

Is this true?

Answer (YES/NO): NO